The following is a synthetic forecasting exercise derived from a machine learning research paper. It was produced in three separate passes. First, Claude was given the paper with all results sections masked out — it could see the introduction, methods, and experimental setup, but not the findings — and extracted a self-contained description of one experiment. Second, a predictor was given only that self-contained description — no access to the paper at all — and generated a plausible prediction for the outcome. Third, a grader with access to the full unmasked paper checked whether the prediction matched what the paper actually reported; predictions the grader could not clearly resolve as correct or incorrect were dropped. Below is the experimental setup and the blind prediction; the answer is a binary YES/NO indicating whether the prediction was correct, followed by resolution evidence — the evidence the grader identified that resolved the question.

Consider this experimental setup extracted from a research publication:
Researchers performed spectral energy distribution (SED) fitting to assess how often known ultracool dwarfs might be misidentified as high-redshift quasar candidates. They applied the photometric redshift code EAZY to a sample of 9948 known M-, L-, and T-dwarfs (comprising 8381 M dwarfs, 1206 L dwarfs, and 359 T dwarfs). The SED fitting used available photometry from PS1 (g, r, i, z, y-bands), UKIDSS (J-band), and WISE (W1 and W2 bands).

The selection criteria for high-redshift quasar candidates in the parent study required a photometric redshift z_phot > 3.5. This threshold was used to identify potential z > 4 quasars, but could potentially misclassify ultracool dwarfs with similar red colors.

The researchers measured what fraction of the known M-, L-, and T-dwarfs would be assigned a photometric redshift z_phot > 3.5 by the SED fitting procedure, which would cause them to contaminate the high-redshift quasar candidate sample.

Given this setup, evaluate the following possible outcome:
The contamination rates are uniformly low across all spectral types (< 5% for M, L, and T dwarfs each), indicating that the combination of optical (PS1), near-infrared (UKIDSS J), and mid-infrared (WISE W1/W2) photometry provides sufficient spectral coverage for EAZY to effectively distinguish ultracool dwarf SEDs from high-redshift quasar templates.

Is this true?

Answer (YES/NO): NO